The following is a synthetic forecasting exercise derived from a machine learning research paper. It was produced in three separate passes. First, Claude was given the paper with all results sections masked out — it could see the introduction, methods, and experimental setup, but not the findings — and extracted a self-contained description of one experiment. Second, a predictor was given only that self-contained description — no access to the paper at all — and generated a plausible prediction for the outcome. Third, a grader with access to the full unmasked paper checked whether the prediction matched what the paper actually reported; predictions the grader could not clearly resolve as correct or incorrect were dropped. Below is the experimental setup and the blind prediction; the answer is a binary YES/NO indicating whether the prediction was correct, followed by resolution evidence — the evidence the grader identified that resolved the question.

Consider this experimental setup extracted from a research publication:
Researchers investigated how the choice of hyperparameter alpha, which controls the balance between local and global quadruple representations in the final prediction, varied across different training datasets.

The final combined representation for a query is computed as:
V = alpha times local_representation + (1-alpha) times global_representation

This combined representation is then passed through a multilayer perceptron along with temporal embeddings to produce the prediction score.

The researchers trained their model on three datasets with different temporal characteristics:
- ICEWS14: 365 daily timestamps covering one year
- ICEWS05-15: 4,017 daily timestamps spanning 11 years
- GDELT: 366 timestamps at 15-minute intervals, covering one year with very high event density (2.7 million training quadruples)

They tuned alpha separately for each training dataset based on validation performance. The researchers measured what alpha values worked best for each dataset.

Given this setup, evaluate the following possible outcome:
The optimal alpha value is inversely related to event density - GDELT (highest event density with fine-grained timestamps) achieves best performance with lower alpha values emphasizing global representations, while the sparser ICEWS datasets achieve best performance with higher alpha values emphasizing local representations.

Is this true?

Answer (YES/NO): NO